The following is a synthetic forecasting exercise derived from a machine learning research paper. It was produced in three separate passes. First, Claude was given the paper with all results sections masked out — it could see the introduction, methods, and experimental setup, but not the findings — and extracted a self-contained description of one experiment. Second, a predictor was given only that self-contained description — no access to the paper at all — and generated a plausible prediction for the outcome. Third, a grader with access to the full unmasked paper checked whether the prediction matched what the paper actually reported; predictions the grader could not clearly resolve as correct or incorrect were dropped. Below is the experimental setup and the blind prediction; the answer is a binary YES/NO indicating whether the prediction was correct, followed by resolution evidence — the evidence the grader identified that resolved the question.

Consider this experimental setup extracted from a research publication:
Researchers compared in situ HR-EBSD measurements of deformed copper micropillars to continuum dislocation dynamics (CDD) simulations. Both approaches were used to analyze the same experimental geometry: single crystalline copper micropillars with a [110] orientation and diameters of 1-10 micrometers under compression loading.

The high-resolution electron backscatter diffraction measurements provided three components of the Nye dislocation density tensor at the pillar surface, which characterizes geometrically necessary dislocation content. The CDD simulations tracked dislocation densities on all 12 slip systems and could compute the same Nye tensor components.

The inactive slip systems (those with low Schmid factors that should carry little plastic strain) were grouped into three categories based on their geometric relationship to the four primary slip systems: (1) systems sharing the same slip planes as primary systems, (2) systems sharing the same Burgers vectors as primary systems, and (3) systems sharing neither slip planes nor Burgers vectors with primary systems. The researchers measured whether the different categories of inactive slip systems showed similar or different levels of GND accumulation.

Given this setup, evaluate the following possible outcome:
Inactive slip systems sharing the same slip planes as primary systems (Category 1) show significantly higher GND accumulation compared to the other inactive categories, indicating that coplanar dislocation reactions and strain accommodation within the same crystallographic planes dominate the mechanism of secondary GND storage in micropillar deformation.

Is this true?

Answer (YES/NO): NO